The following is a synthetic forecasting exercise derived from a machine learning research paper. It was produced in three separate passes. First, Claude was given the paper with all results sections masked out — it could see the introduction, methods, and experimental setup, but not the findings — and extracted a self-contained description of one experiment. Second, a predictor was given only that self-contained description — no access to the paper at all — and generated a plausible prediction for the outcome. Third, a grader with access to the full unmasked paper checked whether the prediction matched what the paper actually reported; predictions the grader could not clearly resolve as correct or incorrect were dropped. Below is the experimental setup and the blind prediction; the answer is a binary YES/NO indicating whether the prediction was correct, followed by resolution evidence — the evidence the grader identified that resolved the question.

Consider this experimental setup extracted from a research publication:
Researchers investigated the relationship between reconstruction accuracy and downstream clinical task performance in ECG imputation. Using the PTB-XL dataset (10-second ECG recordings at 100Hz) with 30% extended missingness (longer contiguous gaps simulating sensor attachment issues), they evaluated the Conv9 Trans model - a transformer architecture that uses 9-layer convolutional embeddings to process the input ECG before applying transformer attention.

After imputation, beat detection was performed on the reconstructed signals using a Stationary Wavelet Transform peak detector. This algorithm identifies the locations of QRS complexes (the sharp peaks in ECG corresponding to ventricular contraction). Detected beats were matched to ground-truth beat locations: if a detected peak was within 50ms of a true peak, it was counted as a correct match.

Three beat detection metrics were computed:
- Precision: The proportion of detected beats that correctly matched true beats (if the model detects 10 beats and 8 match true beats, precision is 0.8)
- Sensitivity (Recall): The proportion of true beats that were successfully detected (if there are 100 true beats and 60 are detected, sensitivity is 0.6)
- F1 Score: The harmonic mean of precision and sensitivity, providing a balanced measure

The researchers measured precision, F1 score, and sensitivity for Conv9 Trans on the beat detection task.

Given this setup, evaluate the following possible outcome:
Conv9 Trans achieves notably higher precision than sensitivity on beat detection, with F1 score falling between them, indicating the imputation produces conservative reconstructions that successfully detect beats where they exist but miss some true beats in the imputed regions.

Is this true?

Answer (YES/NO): YES